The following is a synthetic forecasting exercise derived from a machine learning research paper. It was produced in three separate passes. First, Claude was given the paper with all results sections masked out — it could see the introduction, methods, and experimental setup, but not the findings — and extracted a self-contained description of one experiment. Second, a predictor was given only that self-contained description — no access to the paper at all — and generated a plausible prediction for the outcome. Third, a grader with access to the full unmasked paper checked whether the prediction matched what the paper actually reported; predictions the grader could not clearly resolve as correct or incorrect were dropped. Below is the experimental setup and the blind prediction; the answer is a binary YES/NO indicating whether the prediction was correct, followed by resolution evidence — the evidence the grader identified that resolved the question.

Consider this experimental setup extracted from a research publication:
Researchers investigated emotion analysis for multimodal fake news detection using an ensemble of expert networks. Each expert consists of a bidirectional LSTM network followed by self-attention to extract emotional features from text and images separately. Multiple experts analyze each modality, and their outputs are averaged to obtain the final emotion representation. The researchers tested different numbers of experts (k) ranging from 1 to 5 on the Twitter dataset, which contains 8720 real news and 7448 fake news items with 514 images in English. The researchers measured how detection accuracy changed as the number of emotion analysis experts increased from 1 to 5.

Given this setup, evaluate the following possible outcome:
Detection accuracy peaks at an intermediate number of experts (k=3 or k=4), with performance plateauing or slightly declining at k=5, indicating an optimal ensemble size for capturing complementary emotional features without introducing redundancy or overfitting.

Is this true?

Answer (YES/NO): YES